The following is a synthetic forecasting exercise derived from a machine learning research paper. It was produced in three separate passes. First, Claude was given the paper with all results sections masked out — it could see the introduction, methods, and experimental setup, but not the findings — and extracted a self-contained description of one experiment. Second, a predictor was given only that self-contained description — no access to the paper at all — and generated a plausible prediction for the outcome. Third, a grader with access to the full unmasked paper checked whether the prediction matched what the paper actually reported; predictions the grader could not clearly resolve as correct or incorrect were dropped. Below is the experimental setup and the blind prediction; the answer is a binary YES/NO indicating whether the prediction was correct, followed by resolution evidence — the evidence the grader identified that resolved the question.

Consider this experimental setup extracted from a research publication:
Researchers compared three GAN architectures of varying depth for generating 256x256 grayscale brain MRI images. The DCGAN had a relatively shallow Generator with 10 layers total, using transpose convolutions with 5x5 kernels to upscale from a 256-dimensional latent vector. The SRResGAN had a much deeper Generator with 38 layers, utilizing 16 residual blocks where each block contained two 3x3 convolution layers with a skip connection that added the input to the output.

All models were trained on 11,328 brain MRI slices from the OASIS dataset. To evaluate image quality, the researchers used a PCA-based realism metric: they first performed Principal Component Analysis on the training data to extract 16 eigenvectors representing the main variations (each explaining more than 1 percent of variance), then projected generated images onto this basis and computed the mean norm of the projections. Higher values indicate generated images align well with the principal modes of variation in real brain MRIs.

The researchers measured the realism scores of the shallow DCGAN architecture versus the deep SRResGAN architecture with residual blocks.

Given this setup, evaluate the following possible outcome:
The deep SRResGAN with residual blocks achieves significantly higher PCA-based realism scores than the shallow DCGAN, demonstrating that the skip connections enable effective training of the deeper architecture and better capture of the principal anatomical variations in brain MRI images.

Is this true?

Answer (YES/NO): NO